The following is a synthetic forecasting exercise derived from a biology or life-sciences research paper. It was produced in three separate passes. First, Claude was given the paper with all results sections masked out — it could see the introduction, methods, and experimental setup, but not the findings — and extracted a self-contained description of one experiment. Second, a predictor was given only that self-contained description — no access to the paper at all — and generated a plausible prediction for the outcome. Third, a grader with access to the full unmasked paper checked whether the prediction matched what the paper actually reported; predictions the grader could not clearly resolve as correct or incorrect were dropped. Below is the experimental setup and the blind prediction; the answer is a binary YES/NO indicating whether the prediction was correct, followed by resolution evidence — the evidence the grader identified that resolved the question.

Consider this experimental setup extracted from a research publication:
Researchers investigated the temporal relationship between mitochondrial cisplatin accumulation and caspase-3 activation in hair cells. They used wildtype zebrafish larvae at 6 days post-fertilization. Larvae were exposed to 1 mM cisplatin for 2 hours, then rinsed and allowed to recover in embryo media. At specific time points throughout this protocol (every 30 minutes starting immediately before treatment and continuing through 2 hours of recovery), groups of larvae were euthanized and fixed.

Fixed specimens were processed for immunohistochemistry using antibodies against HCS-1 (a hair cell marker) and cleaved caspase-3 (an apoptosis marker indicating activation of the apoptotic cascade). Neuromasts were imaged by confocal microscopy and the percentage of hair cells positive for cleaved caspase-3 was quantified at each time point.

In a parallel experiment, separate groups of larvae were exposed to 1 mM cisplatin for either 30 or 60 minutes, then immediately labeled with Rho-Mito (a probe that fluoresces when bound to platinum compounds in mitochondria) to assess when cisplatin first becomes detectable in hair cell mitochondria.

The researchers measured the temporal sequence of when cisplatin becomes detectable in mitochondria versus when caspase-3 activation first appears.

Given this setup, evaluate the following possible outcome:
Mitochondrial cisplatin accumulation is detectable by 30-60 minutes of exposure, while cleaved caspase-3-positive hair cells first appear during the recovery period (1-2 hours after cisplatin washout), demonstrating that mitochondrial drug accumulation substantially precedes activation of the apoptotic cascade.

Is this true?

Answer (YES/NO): NO